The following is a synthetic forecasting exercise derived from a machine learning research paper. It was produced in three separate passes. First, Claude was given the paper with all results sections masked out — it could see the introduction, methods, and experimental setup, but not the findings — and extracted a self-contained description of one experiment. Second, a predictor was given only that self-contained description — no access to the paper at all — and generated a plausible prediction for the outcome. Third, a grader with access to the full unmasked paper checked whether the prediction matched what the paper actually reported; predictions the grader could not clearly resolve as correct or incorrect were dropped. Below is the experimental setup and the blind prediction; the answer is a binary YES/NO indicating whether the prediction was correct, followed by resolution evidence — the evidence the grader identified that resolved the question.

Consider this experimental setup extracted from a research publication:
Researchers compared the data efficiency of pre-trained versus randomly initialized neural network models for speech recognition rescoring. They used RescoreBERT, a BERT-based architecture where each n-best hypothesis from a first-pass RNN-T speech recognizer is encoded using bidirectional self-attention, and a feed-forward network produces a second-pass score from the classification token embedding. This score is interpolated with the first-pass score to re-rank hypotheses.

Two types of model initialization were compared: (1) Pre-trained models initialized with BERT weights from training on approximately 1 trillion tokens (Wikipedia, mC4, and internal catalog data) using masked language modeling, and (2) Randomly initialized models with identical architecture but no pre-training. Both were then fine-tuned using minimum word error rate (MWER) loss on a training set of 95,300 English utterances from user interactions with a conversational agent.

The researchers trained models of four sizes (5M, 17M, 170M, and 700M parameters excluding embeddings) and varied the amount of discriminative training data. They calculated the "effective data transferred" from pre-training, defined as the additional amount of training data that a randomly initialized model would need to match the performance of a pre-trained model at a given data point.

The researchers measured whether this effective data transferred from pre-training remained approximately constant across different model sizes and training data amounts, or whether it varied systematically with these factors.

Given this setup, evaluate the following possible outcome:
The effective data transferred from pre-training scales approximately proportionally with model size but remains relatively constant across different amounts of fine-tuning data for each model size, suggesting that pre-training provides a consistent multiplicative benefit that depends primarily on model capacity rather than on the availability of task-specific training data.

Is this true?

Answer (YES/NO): NO